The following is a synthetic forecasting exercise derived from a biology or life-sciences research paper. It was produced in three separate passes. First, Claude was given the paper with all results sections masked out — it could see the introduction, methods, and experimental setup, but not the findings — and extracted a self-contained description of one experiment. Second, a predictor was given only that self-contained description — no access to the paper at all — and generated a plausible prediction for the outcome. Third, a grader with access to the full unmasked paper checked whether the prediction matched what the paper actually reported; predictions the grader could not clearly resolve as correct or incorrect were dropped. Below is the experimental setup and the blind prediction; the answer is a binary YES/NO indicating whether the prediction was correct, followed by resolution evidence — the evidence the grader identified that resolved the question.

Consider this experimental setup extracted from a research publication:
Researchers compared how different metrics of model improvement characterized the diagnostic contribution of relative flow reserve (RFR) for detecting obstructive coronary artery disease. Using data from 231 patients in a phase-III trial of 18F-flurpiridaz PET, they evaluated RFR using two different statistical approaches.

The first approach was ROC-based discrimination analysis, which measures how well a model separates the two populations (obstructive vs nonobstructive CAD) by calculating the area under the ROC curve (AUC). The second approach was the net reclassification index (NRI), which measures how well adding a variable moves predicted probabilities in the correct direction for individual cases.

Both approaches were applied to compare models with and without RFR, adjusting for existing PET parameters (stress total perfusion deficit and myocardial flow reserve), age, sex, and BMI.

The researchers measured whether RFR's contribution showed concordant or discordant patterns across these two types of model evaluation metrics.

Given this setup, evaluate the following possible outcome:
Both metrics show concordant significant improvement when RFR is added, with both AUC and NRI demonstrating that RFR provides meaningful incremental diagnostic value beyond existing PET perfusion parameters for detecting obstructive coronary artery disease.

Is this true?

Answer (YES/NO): NO